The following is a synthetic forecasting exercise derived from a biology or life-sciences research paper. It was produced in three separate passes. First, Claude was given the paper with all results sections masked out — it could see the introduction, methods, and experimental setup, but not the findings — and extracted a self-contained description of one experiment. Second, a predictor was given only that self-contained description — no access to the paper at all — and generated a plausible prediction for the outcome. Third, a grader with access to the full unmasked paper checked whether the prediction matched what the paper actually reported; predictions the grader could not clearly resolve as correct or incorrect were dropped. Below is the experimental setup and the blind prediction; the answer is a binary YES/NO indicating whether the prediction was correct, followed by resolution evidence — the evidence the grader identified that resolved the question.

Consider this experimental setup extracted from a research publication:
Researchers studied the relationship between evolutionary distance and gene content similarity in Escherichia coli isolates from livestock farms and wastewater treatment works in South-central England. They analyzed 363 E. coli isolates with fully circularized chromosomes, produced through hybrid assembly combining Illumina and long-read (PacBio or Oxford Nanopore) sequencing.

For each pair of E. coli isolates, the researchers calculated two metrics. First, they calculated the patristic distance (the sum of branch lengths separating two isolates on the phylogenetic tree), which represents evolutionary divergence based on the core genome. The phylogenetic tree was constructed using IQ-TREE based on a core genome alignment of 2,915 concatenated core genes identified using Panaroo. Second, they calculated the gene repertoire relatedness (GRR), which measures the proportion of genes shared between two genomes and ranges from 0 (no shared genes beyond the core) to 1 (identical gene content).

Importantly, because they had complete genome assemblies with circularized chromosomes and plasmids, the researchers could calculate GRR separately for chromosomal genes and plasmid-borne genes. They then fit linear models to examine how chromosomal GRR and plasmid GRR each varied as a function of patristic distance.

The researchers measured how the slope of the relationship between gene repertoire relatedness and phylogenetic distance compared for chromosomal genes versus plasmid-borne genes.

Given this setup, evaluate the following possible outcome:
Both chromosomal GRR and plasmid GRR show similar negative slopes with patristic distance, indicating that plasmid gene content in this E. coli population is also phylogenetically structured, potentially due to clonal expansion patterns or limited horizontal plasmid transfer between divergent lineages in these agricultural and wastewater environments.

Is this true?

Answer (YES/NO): NO